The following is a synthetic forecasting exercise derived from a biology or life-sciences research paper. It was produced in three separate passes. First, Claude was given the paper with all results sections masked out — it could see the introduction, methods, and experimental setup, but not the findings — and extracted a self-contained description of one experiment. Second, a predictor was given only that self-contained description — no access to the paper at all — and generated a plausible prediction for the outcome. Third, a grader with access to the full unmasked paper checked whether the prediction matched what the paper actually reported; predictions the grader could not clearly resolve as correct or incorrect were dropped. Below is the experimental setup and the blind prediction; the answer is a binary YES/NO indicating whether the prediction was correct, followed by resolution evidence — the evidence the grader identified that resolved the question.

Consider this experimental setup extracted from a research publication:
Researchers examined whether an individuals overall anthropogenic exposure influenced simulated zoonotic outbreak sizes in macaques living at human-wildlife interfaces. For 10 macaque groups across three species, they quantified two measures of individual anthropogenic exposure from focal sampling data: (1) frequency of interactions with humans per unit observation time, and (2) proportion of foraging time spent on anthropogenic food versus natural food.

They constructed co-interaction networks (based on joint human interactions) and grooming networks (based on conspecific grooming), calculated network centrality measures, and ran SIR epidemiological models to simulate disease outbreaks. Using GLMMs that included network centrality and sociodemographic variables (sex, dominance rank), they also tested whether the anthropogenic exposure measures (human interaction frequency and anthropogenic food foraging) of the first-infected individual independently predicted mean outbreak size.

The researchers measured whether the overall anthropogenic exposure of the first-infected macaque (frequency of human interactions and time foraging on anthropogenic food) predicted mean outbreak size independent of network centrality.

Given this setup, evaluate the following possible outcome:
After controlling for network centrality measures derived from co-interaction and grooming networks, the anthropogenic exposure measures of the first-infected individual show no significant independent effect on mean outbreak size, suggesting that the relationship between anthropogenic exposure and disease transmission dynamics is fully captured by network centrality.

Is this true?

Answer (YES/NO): YES